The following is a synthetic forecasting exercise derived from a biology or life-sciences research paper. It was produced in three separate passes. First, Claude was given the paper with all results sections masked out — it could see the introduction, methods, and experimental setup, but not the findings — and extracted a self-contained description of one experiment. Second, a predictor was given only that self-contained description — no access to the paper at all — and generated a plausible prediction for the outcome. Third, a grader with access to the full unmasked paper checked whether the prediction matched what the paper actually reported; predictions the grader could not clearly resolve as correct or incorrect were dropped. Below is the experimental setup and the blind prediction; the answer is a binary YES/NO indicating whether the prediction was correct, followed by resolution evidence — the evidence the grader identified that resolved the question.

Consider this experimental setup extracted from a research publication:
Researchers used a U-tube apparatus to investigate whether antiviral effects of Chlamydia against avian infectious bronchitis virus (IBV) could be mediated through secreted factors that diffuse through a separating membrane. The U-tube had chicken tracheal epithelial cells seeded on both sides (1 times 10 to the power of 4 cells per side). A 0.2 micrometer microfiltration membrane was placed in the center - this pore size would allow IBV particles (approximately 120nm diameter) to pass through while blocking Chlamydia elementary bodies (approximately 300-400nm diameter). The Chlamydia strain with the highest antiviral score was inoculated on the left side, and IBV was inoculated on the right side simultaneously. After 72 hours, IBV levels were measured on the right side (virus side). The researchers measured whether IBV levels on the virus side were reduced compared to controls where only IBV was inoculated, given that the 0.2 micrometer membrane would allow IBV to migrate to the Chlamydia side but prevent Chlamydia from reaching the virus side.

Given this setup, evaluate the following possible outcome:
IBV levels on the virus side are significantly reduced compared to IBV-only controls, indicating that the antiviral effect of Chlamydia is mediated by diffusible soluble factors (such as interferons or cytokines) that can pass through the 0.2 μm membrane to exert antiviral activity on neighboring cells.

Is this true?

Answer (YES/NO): NO